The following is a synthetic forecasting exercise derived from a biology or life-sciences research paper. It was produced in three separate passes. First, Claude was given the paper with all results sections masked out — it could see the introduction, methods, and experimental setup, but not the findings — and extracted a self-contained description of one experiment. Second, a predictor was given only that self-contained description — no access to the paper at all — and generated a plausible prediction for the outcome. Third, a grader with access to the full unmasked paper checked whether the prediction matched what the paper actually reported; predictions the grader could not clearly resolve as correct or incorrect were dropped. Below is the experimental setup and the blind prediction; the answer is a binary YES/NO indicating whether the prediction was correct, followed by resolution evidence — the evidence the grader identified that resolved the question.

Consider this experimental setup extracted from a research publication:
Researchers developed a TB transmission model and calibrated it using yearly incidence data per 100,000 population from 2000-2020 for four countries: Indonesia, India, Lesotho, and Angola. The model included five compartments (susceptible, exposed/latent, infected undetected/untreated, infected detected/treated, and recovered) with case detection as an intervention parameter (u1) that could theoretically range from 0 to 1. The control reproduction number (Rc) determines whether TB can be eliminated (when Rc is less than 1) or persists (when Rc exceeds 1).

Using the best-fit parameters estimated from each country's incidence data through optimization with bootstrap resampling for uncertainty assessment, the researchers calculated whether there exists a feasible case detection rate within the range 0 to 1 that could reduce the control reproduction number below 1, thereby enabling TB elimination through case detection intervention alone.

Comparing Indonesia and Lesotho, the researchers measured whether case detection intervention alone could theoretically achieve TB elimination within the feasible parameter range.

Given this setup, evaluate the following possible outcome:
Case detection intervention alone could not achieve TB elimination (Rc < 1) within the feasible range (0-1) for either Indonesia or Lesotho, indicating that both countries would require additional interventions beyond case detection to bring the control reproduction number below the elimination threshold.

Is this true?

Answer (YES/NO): NO